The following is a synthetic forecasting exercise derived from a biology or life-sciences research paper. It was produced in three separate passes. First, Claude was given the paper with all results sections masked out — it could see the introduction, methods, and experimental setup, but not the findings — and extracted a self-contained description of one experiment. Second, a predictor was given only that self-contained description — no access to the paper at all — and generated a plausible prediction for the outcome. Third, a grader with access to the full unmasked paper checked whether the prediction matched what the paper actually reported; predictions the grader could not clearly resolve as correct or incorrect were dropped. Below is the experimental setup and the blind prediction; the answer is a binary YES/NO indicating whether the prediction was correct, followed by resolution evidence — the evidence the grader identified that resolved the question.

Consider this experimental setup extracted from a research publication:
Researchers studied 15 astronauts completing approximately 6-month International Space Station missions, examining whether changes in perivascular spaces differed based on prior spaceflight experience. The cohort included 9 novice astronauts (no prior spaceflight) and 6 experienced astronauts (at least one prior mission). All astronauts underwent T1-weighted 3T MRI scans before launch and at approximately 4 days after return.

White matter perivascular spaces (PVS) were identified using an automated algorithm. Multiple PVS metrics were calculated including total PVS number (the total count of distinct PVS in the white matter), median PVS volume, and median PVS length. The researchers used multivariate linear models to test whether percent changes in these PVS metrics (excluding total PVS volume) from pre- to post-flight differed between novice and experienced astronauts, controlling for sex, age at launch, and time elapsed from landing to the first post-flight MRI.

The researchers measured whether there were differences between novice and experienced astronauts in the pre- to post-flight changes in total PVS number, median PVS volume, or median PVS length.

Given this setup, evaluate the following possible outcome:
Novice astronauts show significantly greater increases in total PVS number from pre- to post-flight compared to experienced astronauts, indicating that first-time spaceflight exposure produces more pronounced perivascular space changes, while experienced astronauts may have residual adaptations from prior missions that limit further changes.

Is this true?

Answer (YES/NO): NO